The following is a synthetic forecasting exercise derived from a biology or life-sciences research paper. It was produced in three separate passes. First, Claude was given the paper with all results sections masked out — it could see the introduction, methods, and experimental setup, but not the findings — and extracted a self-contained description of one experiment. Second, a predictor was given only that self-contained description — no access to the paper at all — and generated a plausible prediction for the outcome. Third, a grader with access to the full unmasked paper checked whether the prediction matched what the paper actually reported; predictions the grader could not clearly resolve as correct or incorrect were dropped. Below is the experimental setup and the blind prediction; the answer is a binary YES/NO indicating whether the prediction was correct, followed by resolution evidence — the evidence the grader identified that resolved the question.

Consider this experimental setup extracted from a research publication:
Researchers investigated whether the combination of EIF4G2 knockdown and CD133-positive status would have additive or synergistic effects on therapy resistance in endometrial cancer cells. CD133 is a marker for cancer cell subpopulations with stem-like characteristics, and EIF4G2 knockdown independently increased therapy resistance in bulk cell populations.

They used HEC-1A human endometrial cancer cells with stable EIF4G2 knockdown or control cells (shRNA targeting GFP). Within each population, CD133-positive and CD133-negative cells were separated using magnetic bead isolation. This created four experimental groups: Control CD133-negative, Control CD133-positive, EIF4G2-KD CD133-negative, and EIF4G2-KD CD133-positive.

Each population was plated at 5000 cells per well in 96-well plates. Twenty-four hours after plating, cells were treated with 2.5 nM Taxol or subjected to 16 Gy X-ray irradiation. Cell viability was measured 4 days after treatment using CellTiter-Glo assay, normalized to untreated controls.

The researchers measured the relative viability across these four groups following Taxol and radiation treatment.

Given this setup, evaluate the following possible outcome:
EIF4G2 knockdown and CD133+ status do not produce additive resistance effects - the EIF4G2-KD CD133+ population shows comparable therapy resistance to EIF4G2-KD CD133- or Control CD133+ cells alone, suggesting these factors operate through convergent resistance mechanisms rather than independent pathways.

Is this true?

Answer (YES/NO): NO